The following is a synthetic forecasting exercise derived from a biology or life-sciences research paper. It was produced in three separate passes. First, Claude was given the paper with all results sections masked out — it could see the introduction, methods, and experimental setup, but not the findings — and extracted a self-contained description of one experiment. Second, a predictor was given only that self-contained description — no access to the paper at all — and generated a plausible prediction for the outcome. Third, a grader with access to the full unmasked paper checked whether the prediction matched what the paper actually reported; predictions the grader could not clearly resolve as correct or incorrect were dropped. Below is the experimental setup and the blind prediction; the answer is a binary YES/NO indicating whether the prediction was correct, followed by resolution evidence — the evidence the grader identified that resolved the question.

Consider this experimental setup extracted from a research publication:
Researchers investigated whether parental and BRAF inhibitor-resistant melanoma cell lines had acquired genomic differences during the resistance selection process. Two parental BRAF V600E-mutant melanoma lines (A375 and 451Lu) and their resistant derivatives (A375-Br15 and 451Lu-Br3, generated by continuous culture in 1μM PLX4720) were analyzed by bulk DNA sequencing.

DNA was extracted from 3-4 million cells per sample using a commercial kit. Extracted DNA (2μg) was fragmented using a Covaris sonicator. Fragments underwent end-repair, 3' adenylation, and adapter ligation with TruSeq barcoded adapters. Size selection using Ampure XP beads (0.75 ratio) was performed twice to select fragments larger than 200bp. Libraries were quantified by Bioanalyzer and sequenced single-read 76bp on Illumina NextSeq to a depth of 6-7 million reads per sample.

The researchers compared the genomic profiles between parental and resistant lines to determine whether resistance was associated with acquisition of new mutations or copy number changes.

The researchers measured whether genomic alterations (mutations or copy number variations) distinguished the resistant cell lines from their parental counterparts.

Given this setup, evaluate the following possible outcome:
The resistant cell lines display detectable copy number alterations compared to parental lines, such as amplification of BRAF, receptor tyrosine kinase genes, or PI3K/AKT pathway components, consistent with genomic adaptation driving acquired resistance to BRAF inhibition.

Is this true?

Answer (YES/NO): NO